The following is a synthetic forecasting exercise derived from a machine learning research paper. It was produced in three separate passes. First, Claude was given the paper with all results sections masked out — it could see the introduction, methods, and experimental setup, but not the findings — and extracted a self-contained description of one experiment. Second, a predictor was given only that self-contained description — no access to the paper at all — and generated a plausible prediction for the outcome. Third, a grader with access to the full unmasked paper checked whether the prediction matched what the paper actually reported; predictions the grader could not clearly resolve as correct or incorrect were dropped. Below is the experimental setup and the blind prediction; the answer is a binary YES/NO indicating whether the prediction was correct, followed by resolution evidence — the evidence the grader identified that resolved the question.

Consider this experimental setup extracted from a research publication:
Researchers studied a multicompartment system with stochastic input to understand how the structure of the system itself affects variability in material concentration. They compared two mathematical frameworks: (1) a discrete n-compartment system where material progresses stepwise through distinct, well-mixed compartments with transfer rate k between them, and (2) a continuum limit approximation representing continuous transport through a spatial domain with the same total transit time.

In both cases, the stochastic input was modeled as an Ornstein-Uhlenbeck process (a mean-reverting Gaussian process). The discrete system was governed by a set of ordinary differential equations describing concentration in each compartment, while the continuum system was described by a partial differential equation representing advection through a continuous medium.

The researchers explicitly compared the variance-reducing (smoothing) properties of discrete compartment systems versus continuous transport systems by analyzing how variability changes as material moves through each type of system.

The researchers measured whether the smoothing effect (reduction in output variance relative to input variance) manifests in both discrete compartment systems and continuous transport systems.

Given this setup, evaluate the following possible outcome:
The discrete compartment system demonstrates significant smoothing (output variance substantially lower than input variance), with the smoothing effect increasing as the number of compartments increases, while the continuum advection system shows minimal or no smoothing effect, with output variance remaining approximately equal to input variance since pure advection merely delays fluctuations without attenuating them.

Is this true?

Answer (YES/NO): YES